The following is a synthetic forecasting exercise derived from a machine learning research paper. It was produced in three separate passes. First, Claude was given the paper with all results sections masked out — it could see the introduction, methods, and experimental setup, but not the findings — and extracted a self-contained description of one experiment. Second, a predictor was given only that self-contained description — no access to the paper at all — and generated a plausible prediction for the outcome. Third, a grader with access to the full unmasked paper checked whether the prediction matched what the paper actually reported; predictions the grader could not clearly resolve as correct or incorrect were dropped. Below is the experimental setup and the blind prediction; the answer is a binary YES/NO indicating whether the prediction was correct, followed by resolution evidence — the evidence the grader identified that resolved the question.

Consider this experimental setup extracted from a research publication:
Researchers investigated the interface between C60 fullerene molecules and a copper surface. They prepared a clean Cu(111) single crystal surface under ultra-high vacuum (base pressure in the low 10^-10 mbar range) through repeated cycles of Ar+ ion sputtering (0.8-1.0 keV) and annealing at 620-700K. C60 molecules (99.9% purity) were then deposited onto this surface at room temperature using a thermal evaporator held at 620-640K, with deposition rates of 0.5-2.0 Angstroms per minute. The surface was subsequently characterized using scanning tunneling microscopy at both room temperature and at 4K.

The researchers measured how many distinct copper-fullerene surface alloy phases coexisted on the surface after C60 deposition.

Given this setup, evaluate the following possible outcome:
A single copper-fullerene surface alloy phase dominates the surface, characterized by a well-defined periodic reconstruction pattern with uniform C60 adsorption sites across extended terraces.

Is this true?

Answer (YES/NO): NO